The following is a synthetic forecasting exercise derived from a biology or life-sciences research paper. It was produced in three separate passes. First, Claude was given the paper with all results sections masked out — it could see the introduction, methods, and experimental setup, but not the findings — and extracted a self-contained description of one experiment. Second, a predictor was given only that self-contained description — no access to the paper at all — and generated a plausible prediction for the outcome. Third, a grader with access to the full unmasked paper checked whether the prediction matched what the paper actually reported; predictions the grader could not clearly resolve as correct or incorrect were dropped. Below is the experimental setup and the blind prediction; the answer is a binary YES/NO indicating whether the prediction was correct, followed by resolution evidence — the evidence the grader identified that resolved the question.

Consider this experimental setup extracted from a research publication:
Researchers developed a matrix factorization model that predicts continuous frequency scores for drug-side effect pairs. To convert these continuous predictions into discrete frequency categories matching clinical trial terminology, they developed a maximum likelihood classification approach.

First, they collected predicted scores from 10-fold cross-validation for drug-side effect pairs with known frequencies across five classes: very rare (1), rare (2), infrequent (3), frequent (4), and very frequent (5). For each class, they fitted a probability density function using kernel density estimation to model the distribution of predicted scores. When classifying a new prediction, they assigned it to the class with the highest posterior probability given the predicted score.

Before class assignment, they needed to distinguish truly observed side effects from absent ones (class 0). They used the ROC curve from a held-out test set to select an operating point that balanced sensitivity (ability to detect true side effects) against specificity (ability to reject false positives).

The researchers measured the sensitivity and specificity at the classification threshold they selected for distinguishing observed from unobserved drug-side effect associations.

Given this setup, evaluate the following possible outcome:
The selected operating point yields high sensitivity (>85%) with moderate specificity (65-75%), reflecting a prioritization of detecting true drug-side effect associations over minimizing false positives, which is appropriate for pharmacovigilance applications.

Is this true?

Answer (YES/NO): NO